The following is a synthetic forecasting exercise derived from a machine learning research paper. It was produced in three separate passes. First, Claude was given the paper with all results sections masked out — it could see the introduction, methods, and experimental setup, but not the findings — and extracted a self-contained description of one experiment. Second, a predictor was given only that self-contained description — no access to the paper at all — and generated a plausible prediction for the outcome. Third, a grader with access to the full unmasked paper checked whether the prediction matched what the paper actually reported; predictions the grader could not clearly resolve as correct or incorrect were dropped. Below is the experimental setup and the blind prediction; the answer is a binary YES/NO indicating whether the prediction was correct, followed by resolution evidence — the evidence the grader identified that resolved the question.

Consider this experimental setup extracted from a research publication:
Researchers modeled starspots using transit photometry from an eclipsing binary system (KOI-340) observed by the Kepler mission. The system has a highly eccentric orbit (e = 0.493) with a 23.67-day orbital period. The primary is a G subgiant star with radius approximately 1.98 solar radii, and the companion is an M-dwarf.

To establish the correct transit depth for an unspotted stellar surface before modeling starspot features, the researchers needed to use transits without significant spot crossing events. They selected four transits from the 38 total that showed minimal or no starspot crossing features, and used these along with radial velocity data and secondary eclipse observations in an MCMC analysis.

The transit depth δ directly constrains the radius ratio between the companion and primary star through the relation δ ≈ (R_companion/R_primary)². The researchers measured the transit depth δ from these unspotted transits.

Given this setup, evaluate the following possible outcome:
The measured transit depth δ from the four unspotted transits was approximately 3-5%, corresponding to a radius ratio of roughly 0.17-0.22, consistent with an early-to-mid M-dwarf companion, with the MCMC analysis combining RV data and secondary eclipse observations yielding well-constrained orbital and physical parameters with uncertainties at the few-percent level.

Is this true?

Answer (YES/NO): NO